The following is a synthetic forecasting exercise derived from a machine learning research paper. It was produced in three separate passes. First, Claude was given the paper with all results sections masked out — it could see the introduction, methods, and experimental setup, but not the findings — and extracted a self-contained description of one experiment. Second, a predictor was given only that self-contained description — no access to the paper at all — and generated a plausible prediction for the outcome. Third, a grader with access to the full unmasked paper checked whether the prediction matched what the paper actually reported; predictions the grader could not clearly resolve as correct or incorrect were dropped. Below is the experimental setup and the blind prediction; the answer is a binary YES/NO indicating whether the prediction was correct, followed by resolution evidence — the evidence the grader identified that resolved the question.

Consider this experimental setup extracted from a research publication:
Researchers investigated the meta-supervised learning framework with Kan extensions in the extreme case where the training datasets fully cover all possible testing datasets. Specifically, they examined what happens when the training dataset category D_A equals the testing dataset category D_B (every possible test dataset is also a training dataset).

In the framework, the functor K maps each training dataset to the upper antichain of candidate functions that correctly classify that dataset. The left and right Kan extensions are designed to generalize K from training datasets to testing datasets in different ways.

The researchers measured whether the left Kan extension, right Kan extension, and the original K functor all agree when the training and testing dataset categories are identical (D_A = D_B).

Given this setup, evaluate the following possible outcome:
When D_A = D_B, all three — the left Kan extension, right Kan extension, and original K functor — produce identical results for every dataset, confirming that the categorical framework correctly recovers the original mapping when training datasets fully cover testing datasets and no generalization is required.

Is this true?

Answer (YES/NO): YES